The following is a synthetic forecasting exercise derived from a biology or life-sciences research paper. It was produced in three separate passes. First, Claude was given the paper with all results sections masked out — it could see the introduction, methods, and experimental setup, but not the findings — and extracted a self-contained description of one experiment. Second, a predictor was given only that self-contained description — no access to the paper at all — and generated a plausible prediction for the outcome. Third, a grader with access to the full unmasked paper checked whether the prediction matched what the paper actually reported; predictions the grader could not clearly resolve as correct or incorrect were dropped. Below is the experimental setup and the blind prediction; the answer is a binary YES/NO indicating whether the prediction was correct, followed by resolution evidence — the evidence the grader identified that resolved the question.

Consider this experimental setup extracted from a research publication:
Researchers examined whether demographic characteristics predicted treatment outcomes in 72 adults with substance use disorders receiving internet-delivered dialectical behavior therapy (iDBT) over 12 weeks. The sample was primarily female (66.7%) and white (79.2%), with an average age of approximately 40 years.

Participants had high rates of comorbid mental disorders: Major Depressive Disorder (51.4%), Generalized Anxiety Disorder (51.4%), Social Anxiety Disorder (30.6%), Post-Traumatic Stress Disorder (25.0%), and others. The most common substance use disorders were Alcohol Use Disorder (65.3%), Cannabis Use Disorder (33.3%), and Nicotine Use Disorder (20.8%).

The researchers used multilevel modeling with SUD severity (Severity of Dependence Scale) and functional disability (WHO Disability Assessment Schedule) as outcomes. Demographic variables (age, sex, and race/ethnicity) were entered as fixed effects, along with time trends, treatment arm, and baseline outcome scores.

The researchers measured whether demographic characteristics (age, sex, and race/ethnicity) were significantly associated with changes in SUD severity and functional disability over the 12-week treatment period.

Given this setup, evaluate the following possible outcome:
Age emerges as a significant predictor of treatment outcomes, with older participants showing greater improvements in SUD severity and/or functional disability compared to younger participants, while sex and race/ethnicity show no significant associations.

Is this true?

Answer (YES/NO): NO